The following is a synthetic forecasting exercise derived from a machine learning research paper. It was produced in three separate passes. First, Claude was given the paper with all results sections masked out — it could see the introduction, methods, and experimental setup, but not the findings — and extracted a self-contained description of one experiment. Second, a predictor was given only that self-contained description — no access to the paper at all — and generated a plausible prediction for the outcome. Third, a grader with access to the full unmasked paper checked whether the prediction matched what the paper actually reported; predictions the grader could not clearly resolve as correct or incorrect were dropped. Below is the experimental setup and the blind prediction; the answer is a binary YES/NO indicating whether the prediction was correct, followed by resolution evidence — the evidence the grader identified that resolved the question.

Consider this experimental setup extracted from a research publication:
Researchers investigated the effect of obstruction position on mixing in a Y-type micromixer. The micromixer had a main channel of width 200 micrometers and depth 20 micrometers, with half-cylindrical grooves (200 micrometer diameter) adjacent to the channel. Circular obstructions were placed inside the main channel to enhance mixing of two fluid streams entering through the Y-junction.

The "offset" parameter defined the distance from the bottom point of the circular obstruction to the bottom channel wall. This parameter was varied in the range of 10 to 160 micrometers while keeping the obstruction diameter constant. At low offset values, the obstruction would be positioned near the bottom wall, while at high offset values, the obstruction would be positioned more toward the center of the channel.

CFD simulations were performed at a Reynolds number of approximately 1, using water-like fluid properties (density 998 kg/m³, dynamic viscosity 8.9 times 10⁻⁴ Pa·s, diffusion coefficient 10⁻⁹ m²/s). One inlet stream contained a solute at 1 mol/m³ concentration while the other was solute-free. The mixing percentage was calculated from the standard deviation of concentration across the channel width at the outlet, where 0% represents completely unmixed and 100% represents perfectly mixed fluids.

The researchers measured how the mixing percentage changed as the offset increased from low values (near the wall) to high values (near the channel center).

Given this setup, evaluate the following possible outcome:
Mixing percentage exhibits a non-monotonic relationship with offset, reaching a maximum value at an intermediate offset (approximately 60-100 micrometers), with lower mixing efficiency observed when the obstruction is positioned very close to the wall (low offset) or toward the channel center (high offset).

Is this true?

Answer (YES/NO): NO